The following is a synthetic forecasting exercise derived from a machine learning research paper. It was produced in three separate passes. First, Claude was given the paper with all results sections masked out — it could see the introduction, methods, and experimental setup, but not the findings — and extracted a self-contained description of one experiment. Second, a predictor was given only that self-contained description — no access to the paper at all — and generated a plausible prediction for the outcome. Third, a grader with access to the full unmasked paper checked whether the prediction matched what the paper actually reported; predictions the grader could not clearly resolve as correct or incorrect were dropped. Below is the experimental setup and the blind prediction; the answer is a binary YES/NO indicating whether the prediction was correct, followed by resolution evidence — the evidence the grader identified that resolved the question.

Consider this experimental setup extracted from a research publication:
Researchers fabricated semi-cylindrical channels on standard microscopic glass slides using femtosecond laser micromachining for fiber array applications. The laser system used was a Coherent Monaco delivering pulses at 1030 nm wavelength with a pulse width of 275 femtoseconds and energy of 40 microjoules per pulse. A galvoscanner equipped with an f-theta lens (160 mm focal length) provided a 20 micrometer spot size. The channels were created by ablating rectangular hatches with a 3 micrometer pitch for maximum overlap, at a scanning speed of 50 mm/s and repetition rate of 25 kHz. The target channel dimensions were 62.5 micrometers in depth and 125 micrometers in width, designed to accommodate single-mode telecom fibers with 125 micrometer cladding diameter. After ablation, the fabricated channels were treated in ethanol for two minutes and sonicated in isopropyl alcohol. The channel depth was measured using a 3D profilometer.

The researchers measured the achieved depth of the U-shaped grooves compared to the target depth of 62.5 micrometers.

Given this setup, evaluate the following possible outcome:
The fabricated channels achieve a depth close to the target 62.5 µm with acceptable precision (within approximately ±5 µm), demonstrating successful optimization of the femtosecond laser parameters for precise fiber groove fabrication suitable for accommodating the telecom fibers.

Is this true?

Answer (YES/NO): NO